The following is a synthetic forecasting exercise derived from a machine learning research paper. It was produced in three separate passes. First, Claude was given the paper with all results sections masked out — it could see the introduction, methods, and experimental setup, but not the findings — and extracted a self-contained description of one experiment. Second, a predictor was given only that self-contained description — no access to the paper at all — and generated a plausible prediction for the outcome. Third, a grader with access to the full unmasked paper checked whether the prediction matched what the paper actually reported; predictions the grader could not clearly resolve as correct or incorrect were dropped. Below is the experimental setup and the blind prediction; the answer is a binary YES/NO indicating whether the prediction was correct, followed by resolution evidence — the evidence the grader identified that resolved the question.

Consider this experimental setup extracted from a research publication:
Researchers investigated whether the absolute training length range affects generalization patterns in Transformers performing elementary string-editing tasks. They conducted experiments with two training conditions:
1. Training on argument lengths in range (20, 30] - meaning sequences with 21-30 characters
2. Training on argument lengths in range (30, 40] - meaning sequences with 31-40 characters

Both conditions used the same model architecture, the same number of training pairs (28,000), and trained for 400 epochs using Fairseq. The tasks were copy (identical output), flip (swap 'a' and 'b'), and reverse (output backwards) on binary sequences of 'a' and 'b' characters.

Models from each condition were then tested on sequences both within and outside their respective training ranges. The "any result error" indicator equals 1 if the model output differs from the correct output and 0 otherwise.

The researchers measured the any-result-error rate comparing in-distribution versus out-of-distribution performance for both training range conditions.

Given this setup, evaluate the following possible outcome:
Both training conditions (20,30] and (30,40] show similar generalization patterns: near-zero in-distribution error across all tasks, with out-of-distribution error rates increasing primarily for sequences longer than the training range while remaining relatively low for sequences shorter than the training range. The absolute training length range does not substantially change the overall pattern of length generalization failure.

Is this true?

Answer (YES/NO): NO